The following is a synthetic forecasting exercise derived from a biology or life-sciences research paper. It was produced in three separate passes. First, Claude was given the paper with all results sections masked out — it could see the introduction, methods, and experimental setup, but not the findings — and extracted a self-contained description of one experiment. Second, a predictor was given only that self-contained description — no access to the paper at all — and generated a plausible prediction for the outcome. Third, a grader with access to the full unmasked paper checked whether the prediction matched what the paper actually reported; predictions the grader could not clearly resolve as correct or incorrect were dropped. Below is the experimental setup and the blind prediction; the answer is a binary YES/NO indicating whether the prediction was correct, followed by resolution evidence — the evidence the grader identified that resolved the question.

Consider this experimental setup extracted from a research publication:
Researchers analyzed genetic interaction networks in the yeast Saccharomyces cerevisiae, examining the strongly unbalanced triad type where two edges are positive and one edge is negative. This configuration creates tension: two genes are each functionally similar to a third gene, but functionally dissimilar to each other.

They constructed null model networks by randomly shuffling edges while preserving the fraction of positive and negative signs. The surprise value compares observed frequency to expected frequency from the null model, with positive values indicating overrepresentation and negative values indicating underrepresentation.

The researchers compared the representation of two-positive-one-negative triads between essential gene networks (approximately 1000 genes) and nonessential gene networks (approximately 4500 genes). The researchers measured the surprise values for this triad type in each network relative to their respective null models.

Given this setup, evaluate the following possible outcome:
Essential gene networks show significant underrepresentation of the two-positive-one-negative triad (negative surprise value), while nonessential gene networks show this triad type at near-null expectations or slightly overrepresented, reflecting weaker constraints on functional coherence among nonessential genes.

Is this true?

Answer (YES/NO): NO